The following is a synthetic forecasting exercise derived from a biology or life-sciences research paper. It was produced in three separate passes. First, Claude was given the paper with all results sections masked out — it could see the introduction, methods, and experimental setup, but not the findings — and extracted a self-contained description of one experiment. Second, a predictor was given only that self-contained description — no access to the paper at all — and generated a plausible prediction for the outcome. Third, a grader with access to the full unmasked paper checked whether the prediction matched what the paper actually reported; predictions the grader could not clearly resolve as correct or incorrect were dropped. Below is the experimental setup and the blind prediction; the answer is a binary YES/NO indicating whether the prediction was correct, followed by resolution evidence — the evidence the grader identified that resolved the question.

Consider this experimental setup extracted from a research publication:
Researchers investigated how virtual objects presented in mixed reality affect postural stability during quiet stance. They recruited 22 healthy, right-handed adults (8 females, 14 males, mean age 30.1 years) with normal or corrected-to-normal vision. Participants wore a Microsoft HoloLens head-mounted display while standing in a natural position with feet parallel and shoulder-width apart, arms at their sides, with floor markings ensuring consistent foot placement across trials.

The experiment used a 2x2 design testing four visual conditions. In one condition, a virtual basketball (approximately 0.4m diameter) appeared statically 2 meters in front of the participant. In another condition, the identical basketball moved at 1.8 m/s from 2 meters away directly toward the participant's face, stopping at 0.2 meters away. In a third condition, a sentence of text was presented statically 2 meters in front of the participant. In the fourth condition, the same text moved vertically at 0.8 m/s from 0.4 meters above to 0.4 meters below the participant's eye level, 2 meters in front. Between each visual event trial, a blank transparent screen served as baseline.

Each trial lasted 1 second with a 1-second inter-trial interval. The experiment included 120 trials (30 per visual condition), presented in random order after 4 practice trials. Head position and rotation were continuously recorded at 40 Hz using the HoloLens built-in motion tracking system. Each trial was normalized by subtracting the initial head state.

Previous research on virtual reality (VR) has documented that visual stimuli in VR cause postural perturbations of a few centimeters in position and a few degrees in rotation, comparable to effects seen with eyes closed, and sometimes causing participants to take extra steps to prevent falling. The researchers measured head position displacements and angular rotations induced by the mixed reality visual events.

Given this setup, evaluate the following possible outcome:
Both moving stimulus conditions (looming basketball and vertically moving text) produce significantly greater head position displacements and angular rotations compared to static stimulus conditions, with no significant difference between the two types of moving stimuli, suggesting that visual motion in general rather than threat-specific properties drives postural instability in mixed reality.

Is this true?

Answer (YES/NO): NO